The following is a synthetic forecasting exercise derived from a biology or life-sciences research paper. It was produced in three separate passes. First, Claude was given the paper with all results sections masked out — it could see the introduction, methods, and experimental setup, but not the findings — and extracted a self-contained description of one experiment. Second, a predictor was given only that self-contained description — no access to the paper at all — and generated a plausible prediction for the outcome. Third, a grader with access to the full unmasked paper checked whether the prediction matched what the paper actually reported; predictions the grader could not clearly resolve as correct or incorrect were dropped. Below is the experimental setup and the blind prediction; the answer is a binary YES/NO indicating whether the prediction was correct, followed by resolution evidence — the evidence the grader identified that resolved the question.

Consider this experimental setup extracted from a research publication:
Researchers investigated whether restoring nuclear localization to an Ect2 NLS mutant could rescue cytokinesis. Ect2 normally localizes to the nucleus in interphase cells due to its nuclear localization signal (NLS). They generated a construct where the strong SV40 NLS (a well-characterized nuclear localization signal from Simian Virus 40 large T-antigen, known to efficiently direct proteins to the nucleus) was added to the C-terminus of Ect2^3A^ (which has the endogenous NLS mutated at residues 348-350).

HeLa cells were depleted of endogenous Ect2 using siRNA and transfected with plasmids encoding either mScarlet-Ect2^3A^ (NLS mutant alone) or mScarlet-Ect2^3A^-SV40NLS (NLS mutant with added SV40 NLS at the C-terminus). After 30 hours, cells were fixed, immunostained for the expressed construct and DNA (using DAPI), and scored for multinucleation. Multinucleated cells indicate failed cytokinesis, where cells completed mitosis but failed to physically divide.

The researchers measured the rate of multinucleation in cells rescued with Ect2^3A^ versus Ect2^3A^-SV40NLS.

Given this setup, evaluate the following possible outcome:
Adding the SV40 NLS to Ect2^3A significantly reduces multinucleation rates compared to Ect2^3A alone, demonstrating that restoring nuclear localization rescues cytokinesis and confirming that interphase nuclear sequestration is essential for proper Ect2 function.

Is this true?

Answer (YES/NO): YES